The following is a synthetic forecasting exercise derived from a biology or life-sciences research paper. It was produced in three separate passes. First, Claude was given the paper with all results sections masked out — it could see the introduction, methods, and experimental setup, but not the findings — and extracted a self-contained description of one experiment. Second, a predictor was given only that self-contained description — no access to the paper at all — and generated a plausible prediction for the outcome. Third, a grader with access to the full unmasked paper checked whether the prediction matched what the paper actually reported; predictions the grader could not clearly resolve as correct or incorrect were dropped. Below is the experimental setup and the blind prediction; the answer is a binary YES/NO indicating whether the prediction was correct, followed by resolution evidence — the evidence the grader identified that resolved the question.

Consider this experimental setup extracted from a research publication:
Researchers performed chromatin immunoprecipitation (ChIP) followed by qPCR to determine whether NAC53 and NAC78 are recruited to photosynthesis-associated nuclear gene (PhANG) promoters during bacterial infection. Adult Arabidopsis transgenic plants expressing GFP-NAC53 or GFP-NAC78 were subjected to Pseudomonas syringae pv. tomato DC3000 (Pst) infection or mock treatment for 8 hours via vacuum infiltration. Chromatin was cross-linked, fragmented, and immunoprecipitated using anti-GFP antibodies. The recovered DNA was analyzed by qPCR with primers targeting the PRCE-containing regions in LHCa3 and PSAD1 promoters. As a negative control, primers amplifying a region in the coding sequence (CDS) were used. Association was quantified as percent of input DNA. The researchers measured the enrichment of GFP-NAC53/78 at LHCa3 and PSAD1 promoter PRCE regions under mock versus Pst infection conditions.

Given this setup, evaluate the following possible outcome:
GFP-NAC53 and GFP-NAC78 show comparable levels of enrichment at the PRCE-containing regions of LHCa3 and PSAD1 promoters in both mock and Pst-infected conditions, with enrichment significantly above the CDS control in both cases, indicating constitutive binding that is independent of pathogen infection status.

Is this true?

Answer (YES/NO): NO